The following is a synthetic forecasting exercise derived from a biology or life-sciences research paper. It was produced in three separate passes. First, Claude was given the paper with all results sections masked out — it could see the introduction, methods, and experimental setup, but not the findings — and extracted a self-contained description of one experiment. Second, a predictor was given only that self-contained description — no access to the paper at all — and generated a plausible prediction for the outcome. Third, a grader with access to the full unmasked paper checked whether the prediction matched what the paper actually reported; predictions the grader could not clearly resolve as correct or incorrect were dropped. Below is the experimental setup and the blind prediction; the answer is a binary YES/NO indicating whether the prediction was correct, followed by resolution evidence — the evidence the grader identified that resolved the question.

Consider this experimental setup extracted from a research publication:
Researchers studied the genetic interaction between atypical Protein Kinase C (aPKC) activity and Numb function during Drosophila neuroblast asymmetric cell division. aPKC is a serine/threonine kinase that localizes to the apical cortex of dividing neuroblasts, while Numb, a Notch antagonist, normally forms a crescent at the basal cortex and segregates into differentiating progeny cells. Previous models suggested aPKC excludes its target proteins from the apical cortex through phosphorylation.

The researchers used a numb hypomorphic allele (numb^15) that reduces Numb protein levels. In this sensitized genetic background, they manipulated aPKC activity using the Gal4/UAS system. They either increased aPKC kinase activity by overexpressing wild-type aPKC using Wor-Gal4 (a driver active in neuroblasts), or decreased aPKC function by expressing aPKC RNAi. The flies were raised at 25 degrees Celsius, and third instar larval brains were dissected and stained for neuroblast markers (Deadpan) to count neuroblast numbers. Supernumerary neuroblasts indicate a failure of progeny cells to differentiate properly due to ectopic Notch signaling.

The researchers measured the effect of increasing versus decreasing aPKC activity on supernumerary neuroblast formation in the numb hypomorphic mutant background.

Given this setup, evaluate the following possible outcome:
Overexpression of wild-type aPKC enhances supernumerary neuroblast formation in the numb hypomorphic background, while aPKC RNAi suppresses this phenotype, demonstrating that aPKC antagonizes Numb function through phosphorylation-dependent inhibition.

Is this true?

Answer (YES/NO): NO